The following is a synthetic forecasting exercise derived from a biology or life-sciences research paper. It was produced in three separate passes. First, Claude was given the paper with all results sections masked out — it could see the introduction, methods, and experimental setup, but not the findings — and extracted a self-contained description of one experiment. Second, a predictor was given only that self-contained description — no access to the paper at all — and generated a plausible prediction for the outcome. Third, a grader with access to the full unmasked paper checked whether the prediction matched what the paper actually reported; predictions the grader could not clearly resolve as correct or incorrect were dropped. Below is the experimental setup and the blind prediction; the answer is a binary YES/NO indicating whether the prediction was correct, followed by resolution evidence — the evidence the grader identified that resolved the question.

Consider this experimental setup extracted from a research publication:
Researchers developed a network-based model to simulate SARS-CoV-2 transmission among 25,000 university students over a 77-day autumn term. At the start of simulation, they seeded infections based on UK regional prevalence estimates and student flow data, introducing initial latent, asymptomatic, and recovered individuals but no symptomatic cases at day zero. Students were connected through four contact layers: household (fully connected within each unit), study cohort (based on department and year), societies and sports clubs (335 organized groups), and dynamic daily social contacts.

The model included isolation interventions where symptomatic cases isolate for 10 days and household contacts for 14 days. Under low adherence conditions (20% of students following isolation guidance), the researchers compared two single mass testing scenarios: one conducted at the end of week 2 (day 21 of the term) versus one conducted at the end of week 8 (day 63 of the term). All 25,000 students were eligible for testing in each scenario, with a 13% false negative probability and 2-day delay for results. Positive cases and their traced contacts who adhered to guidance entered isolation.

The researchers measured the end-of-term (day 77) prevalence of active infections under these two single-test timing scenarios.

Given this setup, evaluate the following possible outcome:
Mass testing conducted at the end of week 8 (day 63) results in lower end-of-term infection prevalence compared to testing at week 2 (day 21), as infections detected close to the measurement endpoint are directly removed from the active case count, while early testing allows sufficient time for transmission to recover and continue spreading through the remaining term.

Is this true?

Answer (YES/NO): YES